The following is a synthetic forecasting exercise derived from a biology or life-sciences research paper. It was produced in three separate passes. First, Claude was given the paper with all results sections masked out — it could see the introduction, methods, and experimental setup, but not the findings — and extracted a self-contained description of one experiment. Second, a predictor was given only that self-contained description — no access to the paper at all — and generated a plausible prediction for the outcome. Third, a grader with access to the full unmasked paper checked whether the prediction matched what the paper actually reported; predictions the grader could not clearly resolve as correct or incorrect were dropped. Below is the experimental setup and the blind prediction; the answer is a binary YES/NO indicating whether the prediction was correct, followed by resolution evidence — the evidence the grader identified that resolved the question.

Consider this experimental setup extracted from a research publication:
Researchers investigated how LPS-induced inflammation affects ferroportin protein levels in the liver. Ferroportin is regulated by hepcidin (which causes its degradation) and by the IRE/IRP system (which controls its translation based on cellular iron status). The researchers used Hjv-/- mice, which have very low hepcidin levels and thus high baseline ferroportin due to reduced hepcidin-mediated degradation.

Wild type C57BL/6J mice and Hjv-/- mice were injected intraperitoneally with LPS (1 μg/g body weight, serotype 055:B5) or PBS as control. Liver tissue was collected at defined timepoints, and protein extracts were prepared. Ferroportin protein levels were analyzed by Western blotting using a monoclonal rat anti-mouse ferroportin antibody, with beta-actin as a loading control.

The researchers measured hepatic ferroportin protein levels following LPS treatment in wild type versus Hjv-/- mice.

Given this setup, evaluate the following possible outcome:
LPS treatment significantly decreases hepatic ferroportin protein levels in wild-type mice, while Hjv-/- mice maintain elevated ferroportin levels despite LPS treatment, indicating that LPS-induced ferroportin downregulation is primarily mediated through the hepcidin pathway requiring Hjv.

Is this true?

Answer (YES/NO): NO